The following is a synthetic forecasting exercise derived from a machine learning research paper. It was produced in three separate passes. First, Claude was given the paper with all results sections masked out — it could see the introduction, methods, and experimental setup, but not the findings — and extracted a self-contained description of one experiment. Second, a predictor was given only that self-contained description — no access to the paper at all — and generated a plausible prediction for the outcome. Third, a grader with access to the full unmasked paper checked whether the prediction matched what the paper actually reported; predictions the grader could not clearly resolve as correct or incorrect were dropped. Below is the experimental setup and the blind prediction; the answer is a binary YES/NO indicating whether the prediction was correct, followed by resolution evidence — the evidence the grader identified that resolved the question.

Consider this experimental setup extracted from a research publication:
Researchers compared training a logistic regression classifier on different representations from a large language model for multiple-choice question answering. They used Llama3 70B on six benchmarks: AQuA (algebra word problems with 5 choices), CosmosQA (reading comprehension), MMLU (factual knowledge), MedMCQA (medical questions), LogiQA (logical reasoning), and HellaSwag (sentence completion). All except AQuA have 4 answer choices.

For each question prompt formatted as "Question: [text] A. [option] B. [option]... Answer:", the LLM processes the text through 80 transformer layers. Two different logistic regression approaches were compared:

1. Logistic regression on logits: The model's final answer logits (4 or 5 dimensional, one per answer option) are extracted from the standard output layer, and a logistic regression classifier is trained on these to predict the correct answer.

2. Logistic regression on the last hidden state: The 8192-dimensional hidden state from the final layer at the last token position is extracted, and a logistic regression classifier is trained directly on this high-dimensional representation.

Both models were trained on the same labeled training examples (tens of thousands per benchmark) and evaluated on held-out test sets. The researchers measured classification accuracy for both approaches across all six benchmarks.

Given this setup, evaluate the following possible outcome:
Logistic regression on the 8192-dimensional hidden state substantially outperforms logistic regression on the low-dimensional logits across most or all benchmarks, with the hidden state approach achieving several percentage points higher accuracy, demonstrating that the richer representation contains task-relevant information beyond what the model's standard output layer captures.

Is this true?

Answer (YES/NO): NO